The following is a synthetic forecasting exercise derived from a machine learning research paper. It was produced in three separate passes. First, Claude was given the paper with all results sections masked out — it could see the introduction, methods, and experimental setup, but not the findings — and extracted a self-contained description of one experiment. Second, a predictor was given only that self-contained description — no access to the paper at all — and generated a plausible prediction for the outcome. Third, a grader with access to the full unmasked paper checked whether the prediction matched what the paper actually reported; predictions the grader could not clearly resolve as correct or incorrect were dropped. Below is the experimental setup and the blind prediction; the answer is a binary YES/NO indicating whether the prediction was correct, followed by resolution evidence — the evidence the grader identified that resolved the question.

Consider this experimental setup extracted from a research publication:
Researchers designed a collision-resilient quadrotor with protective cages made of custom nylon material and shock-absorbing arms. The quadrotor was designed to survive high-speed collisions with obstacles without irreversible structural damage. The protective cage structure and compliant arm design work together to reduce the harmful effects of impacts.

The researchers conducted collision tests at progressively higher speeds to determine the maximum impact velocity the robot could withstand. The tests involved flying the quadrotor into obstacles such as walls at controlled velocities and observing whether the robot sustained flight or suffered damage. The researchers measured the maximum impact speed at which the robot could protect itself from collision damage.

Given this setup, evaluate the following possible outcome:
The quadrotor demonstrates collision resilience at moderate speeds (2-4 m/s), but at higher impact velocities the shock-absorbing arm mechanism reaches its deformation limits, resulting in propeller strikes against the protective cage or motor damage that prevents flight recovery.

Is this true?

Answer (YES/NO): NO